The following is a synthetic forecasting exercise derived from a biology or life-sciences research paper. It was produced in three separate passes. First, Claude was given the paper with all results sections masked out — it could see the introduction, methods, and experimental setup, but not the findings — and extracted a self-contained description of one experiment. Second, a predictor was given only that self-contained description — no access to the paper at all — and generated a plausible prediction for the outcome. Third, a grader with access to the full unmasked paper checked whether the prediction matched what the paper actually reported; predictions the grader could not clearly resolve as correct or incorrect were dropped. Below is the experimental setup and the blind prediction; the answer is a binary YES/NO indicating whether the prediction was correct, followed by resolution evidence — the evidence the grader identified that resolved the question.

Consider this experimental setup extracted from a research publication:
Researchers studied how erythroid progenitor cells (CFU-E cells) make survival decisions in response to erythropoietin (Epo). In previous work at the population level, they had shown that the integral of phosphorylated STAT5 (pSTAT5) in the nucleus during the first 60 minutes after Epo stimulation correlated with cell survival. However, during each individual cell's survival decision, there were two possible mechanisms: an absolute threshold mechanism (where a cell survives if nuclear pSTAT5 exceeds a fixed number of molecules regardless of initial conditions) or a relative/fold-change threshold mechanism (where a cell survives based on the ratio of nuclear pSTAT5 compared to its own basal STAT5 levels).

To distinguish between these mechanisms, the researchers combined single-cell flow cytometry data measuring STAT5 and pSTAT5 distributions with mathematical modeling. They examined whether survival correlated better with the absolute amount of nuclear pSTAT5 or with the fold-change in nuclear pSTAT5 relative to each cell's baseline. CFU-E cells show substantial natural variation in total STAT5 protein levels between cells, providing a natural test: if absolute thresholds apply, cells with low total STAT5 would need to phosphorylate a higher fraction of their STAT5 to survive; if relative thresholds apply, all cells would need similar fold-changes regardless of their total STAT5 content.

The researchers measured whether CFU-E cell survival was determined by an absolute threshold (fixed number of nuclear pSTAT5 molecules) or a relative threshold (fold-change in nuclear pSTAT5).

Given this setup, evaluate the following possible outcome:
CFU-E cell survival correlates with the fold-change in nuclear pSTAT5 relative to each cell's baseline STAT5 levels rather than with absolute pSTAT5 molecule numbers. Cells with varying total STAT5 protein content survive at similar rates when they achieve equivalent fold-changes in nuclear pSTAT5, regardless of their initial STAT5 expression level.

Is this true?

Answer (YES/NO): YES